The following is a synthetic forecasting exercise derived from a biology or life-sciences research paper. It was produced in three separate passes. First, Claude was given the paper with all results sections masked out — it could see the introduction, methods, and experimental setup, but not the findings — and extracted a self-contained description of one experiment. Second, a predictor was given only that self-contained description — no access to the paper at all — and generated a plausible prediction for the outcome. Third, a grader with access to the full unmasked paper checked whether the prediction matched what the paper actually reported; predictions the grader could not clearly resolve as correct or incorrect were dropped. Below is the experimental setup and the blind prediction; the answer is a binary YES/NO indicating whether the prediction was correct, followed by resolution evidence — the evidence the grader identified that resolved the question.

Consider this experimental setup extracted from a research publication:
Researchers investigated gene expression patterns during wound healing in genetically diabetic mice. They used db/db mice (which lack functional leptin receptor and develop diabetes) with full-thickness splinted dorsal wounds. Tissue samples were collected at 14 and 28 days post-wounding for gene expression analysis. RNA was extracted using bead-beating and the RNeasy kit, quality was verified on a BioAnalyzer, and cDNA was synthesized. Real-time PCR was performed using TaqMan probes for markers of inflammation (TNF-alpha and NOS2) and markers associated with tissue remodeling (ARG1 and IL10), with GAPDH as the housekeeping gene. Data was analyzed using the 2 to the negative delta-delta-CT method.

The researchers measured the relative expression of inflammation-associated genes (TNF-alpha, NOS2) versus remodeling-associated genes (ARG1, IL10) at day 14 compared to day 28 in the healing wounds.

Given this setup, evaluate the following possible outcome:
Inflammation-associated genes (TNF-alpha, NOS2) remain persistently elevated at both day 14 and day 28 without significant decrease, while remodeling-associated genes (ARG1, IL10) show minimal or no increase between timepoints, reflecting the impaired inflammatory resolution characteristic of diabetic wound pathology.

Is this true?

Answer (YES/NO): NO